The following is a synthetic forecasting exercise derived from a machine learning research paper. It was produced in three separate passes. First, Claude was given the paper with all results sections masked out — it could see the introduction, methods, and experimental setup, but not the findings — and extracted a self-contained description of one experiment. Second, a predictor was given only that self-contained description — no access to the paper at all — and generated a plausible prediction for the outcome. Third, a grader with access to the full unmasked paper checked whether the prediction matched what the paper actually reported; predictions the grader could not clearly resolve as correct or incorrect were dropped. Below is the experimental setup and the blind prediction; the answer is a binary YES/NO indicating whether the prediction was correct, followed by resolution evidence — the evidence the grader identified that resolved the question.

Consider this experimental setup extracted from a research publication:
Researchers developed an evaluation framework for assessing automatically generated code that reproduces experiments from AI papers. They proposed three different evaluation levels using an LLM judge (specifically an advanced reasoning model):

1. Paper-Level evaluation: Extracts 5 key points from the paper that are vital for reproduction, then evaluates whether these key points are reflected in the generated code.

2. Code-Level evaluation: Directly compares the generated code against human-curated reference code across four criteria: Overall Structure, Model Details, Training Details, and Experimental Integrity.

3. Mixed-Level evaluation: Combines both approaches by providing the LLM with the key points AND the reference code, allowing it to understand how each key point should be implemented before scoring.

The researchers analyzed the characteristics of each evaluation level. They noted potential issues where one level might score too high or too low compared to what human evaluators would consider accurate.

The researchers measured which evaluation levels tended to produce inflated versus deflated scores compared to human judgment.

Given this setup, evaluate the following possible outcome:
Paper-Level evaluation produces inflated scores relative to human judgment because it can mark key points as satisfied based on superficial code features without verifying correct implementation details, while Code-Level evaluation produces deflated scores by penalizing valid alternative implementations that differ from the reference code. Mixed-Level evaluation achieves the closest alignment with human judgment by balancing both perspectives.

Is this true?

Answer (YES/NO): YES